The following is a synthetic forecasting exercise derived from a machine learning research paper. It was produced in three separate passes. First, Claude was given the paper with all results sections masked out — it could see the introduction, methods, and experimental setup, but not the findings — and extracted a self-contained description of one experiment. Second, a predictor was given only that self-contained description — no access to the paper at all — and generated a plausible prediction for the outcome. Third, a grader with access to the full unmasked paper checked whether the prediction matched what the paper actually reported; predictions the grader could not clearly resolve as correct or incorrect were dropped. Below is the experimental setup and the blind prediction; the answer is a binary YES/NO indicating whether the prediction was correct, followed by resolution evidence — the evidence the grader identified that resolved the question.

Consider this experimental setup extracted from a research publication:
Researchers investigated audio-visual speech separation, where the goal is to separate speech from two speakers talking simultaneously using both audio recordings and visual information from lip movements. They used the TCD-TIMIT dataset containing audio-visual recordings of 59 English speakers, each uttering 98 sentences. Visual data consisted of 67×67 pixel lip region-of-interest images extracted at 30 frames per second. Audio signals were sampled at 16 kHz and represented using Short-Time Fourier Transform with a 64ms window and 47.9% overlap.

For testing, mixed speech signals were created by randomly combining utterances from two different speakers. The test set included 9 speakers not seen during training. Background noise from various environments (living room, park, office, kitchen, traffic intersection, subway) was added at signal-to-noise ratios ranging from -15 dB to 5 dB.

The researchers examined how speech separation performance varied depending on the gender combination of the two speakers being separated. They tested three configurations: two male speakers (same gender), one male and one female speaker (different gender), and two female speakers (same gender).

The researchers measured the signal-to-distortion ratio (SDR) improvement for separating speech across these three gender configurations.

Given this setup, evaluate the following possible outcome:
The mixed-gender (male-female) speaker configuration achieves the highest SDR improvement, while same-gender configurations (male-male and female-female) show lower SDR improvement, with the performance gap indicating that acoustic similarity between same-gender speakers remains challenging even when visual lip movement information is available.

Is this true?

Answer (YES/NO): YES